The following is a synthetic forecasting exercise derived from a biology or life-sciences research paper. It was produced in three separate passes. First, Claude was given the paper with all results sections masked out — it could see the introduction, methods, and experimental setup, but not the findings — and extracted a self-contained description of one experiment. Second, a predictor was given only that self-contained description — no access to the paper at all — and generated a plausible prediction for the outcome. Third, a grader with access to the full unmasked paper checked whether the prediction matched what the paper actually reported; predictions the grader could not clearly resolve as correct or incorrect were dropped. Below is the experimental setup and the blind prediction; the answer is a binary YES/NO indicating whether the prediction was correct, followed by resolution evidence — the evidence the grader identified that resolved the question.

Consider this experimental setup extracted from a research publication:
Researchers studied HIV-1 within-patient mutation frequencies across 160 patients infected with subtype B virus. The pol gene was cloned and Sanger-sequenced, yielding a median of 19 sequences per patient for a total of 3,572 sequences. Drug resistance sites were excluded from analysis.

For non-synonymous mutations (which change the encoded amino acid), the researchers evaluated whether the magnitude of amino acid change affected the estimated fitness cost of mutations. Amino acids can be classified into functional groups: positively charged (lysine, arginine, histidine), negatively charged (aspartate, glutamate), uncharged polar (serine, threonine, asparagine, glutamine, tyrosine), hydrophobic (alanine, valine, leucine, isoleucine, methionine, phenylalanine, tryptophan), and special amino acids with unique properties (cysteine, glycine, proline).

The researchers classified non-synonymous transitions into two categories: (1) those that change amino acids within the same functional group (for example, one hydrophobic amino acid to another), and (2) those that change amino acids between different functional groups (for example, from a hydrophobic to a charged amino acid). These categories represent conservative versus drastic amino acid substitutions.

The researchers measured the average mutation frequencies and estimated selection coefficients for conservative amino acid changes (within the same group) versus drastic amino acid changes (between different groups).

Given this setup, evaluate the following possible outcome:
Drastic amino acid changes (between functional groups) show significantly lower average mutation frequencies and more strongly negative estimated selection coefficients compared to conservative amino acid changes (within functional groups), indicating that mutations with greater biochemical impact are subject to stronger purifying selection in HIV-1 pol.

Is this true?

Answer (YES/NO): YES